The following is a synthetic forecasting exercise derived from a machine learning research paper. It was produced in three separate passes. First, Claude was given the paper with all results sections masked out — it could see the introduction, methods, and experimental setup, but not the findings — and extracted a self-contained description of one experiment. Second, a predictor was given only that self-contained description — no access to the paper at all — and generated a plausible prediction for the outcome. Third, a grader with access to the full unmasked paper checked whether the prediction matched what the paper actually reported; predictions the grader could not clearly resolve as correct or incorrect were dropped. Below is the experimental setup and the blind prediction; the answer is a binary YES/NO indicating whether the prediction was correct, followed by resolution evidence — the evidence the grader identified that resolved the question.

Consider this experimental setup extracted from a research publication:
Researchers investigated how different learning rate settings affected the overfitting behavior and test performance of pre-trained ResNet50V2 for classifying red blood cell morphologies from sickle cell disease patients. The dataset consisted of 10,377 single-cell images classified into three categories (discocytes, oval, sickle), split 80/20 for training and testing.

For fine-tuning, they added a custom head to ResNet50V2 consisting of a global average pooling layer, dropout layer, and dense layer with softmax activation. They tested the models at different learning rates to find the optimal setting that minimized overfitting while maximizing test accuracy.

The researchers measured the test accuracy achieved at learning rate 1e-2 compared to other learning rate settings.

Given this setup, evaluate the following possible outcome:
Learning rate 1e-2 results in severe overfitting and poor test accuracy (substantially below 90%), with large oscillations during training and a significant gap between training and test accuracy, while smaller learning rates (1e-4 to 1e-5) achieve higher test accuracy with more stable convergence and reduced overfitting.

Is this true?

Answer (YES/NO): NO